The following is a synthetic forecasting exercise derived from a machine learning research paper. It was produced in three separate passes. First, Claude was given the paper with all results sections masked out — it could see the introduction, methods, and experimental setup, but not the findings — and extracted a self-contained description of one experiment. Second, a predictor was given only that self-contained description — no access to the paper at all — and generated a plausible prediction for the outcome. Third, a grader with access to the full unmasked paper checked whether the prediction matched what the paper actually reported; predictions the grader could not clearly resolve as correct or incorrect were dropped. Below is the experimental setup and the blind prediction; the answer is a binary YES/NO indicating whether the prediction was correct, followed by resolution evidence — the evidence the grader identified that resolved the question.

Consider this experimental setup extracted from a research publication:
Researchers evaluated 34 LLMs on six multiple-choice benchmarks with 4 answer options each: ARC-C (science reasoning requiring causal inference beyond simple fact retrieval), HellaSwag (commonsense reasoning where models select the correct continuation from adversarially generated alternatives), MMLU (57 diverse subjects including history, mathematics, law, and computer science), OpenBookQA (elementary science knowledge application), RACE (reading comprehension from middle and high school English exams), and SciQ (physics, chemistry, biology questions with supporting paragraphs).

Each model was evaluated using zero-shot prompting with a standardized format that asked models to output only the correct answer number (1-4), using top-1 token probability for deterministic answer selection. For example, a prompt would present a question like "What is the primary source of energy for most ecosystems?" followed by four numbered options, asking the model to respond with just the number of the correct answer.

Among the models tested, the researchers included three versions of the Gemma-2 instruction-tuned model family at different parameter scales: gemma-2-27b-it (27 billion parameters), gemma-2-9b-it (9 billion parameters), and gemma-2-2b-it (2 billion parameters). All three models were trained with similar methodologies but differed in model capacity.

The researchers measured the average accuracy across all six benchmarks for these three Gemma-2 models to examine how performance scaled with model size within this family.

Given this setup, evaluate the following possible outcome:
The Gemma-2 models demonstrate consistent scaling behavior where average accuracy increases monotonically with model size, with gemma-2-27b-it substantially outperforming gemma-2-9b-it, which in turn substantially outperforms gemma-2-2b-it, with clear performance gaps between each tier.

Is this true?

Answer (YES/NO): NO